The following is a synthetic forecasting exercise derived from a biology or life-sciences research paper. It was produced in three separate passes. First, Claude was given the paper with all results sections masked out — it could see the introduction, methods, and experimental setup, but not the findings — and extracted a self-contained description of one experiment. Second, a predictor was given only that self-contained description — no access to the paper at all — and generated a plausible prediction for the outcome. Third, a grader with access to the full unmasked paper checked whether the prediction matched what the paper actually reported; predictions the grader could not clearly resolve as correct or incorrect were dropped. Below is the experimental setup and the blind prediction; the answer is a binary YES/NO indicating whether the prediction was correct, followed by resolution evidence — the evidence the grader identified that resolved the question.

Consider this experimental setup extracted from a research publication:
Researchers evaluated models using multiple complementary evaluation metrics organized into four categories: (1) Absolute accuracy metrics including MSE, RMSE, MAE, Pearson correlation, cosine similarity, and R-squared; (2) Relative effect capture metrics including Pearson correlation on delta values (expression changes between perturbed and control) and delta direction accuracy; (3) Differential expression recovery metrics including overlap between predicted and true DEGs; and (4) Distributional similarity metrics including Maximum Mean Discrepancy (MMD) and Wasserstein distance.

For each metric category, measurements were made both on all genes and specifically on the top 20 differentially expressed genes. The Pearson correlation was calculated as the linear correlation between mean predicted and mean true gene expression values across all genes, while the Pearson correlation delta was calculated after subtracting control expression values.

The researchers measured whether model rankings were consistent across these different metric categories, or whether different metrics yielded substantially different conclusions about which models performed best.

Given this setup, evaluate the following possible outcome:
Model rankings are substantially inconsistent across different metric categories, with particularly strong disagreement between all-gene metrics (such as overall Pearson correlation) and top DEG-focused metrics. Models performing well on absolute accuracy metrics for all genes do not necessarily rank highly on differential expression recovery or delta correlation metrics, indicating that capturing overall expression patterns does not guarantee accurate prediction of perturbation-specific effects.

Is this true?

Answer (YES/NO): YES